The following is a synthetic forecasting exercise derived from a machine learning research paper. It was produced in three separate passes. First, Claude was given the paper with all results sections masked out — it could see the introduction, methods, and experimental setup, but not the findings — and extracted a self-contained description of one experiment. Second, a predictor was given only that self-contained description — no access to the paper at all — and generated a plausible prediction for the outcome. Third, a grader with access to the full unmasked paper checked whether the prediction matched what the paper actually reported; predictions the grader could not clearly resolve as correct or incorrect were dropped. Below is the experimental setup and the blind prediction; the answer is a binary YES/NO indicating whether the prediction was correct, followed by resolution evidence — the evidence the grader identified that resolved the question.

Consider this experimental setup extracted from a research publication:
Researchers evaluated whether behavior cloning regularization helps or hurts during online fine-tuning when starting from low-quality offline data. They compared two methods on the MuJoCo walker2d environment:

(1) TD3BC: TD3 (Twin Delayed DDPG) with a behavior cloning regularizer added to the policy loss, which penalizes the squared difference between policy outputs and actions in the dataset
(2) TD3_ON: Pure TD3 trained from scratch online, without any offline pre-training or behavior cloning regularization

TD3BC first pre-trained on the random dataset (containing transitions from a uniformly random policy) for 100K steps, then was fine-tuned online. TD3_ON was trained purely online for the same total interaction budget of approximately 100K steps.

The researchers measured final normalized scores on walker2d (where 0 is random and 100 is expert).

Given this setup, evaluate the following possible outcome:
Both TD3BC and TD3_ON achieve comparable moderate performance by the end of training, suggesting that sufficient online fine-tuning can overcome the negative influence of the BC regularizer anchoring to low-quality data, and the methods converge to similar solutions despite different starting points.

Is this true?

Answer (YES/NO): NO